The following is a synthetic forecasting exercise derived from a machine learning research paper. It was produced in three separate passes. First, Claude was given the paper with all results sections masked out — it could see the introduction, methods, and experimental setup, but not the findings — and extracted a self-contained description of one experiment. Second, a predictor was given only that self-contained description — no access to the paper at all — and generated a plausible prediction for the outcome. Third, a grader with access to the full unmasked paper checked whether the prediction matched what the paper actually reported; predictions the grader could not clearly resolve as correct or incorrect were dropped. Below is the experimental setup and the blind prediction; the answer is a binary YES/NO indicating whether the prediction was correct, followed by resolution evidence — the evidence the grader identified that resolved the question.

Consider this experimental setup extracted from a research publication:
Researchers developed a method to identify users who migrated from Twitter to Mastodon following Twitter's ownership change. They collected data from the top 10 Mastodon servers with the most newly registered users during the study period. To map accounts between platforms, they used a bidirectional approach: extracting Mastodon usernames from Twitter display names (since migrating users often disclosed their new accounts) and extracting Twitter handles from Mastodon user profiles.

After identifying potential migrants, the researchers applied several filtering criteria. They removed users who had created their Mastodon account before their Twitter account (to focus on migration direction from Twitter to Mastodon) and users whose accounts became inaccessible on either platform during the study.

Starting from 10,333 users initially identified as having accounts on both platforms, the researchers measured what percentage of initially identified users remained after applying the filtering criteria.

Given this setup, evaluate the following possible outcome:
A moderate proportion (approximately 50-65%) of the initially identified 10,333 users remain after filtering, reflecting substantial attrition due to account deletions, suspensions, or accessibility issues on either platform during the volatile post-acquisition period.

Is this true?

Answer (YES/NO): NO